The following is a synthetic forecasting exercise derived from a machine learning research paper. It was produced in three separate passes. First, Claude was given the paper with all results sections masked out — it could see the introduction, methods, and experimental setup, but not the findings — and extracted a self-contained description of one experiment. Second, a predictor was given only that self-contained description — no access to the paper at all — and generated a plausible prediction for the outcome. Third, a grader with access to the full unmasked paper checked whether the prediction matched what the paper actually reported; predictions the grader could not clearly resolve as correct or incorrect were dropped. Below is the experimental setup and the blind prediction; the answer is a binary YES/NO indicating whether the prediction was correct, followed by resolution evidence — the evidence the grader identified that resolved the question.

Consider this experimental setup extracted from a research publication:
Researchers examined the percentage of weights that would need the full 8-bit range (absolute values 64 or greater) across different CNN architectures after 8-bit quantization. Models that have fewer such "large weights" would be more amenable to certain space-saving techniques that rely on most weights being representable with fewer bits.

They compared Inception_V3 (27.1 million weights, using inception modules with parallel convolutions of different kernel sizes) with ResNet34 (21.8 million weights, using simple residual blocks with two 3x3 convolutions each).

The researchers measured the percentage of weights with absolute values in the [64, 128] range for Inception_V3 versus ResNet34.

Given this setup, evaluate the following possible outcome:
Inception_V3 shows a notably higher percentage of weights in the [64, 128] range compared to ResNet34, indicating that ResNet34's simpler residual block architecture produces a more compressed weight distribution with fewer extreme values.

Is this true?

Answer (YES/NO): YES